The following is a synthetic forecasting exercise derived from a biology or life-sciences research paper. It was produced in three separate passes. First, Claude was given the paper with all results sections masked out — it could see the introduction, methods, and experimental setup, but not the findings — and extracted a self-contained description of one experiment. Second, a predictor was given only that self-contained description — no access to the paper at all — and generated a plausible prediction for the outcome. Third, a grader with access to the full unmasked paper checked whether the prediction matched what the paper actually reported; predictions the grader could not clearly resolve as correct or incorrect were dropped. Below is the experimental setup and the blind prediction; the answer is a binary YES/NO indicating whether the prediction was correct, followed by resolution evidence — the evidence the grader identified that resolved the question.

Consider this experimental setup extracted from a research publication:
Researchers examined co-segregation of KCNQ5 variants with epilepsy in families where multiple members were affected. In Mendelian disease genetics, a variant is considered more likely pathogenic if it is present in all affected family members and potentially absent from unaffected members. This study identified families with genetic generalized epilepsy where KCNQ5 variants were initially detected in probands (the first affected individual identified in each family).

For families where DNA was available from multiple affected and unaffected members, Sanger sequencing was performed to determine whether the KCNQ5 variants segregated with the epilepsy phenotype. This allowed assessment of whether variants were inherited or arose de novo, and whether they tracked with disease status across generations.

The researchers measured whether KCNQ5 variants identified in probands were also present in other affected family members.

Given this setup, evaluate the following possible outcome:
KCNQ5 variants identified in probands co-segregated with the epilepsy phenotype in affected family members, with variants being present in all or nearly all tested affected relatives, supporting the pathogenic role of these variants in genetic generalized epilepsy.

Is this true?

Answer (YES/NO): YES